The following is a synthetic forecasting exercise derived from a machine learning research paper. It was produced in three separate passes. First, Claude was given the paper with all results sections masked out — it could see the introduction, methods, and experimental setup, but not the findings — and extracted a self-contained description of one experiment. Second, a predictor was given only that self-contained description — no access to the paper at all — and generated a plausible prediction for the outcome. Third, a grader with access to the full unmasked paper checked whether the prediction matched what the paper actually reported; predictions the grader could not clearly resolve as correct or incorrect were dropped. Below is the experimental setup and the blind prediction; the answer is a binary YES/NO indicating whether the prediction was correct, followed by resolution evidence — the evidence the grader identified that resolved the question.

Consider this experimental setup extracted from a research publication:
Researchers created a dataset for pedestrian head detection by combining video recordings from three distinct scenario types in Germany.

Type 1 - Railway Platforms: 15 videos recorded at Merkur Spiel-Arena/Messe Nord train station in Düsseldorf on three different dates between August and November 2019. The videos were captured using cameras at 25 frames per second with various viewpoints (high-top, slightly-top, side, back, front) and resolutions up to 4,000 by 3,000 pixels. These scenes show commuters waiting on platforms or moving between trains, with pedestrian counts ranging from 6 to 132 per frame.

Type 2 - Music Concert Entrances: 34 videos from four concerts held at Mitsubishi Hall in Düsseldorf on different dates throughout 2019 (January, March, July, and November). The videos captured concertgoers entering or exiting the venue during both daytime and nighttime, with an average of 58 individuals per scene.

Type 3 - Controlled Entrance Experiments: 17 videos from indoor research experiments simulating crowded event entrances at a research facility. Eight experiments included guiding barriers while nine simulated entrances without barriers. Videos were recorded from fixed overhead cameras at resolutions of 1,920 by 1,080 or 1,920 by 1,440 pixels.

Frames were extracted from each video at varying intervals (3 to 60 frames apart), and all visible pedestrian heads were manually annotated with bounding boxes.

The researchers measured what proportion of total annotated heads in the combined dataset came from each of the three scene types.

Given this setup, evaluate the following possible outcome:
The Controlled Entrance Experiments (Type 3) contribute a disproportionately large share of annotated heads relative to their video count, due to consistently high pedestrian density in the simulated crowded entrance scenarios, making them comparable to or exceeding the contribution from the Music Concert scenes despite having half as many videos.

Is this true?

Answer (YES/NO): NO